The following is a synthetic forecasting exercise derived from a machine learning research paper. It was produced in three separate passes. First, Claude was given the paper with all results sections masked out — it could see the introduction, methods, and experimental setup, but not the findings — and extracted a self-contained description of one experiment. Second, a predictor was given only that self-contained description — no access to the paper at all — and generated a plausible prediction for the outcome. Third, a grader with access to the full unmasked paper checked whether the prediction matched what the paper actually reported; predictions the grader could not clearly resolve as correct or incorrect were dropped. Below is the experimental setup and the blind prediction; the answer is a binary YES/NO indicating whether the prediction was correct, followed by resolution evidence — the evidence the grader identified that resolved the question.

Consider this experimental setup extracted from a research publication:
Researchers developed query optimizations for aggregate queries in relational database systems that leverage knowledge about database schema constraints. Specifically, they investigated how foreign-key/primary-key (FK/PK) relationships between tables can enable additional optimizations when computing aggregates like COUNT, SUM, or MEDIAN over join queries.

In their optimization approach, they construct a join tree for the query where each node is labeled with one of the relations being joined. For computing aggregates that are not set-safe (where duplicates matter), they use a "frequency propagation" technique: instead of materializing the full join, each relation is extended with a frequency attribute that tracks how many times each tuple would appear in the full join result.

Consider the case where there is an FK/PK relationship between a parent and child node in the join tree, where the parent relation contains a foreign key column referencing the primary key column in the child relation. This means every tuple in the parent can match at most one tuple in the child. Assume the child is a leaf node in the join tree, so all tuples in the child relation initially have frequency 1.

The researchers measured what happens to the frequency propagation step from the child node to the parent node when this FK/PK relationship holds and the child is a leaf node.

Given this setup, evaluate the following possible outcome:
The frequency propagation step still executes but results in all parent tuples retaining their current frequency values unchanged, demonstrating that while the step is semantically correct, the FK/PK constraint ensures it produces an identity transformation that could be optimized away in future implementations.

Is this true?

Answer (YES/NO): NO